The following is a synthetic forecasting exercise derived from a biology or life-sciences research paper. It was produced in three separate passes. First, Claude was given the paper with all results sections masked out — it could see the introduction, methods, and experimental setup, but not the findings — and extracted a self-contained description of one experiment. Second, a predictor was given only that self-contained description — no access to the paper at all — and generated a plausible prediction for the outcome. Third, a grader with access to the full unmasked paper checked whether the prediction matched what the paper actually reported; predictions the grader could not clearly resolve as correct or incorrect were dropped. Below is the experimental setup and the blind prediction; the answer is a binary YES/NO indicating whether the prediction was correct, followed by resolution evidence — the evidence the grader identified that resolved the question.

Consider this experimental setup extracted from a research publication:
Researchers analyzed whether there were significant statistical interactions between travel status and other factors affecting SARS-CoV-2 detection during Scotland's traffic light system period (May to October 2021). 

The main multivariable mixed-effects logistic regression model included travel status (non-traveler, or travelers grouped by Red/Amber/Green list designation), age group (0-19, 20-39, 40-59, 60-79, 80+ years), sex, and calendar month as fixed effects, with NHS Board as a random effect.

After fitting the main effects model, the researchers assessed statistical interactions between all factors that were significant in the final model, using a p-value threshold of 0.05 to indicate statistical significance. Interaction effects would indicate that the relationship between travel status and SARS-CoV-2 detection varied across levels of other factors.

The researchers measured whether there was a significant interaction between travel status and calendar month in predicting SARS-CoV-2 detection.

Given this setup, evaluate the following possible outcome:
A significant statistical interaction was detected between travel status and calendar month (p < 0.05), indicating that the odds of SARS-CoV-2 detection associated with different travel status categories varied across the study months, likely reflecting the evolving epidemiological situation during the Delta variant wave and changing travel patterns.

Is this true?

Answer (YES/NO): YES